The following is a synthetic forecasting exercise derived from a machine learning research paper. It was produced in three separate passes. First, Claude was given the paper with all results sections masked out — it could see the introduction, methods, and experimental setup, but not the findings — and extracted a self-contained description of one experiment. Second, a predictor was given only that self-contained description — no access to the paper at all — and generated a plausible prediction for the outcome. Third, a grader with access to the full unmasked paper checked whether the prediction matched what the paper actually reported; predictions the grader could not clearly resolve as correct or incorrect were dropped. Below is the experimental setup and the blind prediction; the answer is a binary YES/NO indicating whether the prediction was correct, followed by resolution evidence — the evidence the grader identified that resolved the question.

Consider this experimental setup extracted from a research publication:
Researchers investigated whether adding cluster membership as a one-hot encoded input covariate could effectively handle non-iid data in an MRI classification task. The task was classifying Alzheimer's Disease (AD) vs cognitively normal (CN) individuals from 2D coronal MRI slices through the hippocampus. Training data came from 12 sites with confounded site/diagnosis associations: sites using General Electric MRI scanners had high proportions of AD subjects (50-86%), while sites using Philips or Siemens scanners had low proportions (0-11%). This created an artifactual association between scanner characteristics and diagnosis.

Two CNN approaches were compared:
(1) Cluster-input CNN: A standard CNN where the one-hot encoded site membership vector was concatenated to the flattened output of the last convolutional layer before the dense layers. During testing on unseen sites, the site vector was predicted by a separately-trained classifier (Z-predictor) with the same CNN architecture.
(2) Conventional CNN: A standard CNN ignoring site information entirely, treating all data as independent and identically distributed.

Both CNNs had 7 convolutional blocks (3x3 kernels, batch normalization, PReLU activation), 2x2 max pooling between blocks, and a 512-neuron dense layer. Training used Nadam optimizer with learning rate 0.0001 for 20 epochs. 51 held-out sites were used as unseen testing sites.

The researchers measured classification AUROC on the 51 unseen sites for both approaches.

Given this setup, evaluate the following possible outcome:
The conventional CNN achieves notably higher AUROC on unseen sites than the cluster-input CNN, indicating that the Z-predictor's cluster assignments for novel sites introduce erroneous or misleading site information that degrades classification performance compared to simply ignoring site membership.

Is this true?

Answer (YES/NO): NO